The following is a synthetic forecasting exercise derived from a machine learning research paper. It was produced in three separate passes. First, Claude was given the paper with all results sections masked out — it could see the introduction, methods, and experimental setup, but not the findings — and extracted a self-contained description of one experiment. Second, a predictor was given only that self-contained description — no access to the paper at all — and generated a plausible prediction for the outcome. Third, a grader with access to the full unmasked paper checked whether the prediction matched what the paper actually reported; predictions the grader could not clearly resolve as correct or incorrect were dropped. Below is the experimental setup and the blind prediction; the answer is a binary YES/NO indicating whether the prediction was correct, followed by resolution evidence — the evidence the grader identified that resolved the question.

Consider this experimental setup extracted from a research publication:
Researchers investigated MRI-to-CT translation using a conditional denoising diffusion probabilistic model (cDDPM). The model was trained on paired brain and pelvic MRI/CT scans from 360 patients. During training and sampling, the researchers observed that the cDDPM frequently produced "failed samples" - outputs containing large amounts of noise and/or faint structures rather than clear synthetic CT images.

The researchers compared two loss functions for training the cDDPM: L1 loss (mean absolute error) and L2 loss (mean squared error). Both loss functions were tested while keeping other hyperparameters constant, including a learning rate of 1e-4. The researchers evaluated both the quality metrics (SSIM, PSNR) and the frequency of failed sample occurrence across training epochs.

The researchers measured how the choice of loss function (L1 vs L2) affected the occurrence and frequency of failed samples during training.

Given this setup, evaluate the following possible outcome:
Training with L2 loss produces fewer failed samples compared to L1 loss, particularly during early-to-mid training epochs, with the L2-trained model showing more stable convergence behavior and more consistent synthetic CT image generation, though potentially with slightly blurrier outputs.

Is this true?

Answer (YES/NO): NO